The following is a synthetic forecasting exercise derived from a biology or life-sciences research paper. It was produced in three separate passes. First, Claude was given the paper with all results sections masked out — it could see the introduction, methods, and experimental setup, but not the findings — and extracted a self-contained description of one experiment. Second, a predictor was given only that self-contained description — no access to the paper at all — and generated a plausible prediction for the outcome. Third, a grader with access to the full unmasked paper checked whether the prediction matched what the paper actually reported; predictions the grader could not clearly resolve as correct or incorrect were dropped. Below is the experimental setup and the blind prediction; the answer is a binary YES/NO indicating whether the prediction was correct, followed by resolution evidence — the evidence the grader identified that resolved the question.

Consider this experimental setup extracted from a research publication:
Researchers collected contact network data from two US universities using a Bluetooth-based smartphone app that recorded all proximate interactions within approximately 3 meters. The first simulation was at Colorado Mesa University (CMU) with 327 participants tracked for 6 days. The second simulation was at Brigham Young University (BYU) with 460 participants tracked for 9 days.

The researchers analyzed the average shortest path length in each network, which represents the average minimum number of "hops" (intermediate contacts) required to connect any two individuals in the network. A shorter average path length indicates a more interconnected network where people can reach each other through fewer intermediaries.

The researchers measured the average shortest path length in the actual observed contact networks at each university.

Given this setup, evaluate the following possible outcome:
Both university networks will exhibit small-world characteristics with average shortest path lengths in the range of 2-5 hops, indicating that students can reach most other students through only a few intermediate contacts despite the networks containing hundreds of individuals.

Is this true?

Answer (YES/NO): YES